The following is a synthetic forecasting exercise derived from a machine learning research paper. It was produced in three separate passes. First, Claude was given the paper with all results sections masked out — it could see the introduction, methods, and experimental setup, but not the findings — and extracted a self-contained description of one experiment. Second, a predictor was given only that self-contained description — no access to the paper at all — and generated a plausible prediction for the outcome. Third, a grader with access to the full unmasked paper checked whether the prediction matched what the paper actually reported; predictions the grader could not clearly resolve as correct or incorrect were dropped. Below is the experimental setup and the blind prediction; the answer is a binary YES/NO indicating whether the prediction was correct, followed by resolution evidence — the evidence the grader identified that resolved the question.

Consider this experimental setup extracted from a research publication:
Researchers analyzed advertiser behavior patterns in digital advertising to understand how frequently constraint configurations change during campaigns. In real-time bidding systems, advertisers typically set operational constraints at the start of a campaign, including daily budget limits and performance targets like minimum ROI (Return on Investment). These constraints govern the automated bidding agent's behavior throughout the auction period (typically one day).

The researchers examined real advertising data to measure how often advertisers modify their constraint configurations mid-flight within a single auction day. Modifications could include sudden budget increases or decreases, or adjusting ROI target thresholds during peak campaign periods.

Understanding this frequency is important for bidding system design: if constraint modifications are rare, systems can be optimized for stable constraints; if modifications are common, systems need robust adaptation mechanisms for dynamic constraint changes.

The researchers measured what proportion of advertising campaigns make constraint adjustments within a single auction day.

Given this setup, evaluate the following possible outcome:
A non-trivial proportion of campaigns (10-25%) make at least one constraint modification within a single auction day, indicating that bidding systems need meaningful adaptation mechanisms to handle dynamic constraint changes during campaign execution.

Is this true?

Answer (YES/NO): NO